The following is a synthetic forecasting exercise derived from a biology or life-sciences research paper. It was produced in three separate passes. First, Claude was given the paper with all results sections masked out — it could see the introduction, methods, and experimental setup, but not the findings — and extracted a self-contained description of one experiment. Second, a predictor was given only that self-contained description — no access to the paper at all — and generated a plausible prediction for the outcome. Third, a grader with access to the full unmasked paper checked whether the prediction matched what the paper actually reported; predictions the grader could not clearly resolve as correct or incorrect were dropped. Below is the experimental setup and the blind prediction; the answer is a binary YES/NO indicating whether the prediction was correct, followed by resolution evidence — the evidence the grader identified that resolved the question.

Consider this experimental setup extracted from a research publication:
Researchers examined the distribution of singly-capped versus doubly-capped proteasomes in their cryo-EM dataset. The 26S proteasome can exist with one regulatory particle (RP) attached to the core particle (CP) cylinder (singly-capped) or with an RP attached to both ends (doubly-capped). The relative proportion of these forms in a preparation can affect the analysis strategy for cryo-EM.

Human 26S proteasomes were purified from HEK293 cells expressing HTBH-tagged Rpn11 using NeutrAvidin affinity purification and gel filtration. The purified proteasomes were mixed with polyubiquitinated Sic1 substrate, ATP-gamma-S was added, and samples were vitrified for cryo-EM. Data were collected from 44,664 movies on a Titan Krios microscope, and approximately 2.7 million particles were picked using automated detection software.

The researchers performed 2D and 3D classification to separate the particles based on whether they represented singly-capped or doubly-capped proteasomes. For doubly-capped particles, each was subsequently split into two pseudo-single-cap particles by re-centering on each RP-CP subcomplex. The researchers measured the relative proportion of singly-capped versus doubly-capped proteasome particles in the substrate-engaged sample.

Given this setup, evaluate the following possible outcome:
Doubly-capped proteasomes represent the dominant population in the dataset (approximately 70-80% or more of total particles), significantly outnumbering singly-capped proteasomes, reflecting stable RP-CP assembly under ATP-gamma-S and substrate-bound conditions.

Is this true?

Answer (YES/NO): YES